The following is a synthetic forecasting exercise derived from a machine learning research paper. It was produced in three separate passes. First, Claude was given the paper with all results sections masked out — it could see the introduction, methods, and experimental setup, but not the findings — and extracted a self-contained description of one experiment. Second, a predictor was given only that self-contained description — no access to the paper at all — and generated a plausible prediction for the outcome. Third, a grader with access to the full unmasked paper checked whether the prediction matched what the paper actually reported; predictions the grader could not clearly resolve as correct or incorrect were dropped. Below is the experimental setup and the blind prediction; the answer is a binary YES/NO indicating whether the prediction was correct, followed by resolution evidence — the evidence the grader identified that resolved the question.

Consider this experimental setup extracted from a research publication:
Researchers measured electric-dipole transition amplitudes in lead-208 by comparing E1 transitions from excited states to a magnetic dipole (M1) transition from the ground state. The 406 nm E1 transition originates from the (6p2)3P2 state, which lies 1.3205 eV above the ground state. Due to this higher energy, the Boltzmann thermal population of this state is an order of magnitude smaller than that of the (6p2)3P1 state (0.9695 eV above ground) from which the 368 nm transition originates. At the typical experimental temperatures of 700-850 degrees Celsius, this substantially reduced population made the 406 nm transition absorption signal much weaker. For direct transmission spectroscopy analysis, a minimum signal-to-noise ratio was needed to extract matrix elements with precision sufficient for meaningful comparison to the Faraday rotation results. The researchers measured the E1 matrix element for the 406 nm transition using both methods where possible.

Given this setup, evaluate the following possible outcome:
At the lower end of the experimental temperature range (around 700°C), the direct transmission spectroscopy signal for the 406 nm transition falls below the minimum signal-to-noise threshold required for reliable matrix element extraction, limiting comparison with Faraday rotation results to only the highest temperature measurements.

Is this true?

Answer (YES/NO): YES